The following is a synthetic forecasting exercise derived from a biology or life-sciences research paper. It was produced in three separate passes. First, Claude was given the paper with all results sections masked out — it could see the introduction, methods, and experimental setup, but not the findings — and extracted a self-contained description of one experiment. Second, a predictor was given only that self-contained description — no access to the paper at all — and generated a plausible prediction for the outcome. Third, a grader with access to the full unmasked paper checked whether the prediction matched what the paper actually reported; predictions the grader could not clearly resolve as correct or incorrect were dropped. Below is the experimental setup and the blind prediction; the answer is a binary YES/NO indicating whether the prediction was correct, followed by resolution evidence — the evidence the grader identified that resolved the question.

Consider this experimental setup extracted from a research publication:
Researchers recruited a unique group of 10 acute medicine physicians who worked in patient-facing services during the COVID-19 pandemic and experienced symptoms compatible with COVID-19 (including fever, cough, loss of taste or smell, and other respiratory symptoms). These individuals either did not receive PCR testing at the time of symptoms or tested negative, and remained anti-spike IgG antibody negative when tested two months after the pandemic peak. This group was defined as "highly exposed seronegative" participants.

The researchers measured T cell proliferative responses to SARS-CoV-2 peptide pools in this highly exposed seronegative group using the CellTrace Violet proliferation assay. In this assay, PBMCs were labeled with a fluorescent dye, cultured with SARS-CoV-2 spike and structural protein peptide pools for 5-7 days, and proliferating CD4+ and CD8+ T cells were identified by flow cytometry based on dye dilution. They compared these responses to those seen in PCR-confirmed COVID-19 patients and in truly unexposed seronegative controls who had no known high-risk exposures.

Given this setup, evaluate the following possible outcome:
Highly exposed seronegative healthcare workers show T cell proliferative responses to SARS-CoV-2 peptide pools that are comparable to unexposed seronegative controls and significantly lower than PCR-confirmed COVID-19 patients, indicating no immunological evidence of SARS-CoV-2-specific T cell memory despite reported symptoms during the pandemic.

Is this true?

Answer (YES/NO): NO